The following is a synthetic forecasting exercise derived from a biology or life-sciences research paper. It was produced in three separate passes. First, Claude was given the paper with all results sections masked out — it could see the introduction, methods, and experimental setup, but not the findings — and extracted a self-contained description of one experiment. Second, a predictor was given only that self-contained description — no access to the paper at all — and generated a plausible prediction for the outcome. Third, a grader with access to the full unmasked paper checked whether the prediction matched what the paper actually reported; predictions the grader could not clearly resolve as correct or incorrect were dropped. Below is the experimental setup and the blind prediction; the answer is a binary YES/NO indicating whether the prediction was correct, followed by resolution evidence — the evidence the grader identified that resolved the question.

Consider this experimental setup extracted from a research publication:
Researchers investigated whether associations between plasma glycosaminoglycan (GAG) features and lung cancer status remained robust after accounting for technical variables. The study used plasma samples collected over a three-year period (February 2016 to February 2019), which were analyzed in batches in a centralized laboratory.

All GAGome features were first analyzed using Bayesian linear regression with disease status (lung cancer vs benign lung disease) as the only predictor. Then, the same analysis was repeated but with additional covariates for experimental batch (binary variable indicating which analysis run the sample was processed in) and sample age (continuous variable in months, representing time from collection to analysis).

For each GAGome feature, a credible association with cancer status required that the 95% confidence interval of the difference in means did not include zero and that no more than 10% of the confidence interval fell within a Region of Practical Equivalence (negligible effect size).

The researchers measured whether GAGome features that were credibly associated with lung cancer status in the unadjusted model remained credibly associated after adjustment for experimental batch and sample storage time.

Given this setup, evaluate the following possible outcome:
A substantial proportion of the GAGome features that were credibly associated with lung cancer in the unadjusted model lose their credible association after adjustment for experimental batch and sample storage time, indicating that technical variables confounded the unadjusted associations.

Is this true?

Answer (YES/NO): NO